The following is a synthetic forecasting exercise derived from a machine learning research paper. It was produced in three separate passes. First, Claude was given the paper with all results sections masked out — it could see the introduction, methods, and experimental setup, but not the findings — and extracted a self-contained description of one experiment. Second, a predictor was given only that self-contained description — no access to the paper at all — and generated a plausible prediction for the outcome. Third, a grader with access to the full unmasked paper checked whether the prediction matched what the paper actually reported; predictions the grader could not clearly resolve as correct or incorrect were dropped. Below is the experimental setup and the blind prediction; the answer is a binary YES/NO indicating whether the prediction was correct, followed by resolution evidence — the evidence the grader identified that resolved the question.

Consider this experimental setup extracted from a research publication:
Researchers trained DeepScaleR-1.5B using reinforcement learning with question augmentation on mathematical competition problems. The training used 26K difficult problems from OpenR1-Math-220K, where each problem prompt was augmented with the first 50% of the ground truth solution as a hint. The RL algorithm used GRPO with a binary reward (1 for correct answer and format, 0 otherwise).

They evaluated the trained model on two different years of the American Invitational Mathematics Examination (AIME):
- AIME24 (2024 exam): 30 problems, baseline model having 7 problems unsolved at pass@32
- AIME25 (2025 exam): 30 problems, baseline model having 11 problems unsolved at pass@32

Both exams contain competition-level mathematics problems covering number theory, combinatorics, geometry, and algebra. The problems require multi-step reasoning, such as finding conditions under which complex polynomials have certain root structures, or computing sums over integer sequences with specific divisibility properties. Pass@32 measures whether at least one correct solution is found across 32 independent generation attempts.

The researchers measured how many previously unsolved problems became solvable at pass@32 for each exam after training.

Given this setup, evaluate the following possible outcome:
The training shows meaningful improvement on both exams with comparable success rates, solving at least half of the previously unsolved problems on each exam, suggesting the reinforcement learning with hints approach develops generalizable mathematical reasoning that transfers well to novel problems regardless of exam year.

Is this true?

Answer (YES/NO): NO